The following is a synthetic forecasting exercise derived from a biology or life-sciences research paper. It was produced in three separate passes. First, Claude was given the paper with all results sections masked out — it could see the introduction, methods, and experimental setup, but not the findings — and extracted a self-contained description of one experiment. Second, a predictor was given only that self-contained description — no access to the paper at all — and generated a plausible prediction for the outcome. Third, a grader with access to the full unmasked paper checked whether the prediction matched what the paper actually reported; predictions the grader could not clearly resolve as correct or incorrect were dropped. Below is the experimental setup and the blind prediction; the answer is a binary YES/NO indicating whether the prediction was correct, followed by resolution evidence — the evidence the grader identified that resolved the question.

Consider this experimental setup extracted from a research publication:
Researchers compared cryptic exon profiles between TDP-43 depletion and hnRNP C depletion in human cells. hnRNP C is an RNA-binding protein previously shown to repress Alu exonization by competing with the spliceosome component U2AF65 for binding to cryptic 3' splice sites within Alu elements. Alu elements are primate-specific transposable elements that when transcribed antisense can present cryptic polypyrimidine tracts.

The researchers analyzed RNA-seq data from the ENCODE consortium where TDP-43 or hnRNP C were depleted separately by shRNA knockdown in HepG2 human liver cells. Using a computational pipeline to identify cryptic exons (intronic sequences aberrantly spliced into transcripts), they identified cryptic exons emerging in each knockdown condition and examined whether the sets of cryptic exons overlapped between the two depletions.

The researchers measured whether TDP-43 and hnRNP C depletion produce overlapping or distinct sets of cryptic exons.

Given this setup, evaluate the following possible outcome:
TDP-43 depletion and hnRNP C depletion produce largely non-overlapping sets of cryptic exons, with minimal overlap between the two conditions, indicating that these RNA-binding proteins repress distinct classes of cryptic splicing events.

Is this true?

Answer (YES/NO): YES